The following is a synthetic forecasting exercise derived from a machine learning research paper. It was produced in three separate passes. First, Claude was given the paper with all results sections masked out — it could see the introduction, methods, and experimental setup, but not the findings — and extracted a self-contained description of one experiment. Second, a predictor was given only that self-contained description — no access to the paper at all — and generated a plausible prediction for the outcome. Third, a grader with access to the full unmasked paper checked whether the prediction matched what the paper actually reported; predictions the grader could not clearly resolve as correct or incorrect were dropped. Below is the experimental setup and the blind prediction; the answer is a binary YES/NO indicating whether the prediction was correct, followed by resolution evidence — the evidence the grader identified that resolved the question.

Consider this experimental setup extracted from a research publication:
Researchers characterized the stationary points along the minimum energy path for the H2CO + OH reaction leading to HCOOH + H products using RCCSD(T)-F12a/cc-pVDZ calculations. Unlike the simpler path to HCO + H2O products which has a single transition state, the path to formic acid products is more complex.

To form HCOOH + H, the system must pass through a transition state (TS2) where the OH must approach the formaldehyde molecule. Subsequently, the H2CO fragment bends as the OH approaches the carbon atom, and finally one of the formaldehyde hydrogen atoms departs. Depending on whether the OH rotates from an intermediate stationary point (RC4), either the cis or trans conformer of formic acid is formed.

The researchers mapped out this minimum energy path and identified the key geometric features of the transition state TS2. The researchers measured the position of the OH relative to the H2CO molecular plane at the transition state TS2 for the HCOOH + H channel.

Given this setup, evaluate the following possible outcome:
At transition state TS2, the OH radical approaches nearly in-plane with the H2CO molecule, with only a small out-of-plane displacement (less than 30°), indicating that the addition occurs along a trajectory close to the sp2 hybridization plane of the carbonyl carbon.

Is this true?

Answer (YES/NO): NO